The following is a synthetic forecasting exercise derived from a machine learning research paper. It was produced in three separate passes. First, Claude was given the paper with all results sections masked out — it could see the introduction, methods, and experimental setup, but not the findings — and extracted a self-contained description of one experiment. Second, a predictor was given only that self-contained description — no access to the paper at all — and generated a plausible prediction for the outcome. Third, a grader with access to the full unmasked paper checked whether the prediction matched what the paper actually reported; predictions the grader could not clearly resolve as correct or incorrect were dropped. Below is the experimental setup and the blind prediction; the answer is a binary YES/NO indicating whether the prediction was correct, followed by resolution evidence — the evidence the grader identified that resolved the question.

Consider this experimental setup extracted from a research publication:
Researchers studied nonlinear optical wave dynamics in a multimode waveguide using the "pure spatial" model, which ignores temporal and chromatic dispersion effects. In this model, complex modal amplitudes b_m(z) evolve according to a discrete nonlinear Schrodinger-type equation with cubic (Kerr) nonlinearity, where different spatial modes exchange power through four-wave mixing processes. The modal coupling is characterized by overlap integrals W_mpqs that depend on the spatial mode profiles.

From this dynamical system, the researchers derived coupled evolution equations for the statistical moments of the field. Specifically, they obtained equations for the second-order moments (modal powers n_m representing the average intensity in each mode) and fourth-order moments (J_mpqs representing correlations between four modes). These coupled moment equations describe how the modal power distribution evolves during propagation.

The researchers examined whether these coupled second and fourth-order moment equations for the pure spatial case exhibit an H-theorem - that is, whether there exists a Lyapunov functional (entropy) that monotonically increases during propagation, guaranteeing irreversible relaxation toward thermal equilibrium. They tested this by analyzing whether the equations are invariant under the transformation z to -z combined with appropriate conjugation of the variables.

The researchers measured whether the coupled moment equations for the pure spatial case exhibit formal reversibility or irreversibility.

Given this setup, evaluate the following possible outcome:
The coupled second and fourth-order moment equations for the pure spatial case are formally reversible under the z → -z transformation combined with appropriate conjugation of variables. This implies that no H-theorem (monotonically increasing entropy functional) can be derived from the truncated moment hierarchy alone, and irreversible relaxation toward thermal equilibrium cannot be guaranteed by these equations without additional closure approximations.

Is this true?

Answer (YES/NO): YES